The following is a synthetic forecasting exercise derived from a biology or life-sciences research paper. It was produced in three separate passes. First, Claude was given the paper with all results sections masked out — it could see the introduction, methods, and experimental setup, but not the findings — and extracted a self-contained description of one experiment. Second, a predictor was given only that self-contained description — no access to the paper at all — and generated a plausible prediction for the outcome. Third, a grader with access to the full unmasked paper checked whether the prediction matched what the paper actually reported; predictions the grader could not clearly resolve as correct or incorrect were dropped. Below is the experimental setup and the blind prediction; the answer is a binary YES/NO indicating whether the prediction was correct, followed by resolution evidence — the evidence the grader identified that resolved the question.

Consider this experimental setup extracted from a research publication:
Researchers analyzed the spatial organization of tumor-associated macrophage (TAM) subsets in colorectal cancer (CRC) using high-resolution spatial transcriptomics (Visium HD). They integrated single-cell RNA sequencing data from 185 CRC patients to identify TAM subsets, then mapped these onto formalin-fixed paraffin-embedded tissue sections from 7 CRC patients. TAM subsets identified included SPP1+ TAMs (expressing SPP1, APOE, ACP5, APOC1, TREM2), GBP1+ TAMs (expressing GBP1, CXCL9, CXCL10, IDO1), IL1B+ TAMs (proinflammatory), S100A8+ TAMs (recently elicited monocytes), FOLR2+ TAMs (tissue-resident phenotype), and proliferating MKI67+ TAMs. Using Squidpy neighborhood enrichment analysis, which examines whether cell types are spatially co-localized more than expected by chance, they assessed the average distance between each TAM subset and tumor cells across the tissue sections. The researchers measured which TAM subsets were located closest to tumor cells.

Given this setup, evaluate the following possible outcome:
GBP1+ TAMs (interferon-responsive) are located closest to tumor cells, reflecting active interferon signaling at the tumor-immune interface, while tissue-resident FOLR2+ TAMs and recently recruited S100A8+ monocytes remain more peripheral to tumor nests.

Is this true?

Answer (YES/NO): NO